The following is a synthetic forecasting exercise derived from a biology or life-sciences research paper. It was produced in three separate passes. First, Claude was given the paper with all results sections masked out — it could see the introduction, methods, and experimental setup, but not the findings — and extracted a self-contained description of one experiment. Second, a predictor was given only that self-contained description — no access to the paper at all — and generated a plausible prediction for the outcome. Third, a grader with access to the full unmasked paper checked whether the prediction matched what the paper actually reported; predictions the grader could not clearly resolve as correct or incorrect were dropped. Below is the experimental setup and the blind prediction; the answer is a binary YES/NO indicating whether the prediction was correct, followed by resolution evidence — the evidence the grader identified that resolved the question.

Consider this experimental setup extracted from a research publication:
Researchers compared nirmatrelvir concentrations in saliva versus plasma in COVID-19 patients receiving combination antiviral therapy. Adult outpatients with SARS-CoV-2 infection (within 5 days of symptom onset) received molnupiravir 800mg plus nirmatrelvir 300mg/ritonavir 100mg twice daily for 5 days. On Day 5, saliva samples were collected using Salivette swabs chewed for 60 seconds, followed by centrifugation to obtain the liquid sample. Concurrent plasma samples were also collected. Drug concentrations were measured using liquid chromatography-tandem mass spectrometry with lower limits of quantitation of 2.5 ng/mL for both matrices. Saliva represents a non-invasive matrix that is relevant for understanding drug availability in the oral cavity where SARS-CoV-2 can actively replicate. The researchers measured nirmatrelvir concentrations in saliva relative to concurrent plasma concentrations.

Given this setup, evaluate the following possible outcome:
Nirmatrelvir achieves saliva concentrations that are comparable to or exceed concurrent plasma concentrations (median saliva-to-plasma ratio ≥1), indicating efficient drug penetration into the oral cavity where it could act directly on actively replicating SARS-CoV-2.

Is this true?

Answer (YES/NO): NO